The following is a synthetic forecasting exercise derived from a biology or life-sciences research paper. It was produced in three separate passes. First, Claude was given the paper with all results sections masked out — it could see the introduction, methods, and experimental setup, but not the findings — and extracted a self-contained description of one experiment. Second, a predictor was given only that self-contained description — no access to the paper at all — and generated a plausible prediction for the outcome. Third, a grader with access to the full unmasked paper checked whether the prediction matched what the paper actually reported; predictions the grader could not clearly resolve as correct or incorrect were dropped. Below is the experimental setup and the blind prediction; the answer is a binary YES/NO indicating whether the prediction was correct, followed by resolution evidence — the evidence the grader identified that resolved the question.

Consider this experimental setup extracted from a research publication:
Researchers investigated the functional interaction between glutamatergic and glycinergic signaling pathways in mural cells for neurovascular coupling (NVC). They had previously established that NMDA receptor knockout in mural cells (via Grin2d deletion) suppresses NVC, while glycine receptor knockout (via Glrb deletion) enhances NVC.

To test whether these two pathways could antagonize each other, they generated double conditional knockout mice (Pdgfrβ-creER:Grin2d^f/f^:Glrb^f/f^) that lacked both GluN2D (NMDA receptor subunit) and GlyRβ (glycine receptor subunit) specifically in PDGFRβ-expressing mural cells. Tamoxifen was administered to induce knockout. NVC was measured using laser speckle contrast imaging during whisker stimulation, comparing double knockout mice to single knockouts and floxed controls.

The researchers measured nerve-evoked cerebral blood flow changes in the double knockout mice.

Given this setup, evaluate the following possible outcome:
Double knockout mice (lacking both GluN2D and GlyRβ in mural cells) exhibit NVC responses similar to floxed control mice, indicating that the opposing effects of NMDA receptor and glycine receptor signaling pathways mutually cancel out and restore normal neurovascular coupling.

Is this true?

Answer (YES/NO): YES